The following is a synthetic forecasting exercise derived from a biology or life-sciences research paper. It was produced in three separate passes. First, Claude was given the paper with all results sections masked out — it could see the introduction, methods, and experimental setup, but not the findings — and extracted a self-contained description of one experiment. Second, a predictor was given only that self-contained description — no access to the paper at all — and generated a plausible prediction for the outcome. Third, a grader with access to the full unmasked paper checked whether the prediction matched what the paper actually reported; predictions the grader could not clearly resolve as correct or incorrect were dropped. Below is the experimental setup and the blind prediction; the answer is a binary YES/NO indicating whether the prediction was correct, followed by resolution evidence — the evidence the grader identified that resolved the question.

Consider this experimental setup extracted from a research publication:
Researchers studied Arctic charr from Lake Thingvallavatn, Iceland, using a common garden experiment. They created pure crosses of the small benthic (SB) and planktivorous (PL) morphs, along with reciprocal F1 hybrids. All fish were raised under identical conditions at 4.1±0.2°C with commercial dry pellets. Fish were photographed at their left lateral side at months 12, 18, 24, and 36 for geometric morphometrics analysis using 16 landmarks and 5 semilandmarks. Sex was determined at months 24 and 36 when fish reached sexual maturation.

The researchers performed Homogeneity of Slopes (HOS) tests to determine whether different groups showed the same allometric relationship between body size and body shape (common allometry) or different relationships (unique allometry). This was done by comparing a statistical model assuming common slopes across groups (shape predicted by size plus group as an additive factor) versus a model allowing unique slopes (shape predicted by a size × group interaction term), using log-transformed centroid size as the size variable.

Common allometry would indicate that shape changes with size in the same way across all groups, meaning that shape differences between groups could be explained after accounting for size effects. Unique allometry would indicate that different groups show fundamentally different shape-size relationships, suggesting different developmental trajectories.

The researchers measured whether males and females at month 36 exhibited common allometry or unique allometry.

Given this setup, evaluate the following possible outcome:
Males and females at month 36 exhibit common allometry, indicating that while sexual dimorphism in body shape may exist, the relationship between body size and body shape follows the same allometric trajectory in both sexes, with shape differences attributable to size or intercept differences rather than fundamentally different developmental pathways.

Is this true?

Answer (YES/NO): YES